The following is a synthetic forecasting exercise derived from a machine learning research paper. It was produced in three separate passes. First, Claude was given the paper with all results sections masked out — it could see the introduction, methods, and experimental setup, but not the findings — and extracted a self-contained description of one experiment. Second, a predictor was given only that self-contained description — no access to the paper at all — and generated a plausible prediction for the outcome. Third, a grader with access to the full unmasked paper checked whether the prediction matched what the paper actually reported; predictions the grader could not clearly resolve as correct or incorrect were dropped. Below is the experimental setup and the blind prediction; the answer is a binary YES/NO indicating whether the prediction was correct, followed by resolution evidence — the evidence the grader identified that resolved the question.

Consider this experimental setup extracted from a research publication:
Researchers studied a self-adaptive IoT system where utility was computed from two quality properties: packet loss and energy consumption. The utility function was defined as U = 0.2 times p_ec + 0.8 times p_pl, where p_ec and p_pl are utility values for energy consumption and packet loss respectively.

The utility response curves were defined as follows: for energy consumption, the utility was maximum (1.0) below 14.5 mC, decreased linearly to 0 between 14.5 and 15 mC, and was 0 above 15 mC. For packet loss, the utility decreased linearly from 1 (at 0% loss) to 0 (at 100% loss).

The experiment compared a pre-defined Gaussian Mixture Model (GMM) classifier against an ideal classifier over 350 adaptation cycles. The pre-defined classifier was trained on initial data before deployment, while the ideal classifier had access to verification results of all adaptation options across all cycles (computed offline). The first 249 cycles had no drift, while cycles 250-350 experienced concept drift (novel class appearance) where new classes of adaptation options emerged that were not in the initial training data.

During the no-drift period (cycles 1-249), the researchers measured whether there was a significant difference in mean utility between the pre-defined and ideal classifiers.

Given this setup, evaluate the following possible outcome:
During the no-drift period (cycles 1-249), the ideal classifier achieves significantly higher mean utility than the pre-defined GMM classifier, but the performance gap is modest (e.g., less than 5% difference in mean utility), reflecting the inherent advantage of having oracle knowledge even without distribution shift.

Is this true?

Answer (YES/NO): NO